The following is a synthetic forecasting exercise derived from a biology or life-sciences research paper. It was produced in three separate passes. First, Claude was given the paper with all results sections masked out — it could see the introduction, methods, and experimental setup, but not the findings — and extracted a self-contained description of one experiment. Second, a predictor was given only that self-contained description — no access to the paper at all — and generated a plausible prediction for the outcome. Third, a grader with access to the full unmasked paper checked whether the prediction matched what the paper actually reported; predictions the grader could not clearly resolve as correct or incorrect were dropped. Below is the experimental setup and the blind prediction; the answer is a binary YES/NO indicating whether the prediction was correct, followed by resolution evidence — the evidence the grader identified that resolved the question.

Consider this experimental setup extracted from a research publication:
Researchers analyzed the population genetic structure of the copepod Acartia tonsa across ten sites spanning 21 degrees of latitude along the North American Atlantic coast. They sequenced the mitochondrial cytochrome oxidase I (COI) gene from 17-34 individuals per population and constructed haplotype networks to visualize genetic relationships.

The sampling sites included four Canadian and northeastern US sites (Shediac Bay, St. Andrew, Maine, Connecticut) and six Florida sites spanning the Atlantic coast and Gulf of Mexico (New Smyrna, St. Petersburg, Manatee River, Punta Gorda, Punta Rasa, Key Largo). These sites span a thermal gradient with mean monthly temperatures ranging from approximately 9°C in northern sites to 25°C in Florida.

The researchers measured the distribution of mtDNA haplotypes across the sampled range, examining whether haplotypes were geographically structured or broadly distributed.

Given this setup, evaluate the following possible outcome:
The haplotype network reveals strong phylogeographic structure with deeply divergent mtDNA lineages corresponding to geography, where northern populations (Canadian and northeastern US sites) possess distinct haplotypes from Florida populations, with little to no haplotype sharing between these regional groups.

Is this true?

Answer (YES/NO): NO